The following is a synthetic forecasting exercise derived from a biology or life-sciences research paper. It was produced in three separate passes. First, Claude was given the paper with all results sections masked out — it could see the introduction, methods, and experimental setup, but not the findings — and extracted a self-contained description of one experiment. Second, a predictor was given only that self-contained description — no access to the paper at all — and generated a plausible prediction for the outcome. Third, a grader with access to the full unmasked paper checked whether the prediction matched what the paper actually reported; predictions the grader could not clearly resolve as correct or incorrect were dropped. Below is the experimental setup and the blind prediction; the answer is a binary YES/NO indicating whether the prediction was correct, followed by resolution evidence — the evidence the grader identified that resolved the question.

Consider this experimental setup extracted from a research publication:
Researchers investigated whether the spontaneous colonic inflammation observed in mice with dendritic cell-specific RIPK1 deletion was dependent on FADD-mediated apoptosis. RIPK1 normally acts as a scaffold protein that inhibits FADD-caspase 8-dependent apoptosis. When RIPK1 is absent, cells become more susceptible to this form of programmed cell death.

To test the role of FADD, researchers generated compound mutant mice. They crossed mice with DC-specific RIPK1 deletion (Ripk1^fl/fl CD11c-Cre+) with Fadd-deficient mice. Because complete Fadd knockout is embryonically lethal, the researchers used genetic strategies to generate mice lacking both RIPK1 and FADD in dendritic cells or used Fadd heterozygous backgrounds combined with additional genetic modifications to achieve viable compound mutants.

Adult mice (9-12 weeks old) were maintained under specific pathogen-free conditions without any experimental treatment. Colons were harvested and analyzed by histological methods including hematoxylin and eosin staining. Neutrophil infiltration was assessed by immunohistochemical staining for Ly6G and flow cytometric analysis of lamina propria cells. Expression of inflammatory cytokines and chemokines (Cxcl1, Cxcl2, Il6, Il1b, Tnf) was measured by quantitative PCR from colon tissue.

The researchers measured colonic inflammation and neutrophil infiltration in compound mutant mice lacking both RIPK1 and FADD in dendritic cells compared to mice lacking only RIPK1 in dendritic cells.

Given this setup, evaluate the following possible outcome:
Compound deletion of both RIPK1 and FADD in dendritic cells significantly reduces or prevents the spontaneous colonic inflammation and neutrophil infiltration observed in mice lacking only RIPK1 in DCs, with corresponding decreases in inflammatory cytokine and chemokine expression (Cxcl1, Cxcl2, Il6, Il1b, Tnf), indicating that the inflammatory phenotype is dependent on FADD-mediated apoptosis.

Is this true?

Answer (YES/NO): NO